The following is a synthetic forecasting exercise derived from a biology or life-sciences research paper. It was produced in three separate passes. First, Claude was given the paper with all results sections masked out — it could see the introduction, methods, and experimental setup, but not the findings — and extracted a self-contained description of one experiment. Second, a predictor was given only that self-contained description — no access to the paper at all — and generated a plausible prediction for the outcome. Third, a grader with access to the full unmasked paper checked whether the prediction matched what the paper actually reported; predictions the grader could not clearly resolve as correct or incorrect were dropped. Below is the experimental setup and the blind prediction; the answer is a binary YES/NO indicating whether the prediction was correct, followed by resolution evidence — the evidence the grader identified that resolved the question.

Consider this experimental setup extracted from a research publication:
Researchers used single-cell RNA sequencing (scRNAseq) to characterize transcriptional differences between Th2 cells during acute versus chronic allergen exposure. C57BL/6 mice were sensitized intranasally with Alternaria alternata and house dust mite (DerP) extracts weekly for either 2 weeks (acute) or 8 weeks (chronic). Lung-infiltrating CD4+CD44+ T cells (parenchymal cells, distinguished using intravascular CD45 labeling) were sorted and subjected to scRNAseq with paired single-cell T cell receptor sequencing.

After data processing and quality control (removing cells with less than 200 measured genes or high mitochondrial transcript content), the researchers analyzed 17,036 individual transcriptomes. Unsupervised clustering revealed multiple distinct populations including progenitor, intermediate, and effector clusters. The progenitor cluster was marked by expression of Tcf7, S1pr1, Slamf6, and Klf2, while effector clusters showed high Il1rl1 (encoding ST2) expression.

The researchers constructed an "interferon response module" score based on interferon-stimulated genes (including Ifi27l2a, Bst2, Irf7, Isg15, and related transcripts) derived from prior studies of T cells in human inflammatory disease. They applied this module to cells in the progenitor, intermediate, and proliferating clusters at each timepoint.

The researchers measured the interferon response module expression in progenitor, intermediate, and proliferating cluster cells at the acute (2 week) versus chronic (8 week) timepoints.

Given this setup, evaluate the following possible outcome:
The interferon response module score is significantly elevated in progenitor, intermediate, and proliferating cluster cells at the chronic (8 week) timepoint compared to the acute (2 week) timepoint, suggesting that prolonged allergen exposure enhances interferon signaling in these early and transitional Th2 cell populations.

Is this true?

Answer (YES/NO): NO